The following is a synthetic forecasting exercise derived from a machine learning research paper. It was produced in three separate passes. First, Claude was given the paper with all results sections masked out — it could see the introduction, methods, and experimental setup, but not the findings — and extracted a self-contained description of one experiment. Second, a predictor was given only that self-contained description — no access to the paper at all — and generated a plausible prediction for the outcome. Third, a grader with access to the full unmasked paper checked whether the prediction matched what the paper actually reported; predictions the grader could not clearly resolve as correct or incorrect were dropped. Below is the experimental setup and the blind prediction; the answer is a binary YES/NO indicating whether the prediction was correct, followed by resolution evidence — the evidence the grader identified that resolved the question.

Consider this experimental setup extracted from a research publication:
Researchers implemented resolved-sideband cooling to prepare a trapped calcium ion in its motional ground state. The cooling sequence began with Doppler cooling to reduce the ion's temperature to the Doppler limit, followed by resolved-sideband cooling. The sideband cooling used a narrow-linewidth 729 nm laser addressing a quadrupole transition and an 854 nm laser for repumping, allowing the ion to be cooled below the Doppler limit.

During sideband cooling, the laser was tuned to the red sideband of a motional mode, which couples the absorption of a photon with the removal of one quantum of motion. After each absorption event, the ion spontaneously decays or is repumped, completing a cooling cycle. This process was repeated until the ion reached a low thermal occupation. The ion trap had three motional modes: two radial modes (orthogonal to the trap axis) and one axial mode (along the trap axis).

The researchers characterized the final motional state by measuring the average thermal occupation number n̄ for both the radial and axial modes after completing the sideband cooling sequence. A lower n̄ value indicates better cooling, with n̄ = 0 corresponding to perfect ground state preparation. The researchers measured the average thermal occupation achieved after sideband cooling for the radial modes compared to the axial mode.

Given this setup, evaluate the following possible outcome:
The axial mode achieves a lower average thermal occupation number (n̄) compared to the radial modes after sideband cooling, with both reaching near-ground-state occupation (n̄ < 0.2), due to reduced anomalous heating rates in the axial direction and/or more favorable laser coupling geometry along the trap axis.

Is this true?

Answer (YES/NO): NO